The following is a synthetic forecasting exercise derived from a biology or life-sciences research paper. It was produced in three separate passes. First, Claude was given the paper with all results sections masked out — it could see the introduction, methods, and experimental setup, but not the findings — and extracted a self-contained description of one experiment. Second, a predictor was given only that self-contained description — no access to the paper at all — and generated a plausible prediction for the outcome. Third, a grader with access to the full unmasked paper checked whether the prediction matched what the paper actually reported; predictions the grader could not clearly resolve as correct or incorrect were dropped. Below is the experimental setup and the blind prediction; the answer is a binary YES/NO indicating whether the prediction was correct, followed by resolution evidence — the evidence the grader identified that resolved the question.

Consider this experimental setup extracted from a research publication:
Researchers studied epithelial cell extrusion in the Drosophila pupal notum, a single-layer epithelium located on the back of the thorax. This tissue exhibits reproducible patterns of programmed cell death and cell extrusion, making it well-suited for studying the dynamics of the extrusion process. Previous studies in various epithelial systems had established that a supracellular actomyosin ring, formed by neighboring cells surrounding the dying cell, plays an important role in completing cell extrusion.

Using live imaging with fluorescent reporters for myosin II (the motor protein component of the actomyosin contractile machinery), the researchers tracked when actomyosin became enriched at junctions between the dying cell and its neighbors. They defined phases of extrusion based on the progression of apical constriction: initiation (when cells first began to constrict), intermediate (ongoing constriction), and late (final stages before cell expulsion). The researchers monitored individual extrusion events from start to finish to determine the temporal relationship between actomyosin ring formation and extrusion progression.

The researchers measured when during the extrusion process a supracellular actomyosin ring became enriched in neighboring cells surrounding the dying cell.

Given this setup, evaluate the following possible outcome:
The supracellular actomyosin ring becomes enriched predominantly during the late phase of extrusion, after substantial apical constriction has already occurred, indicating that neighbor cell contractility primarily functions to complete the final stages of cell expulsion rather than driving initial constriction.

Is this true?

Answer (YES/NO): YES